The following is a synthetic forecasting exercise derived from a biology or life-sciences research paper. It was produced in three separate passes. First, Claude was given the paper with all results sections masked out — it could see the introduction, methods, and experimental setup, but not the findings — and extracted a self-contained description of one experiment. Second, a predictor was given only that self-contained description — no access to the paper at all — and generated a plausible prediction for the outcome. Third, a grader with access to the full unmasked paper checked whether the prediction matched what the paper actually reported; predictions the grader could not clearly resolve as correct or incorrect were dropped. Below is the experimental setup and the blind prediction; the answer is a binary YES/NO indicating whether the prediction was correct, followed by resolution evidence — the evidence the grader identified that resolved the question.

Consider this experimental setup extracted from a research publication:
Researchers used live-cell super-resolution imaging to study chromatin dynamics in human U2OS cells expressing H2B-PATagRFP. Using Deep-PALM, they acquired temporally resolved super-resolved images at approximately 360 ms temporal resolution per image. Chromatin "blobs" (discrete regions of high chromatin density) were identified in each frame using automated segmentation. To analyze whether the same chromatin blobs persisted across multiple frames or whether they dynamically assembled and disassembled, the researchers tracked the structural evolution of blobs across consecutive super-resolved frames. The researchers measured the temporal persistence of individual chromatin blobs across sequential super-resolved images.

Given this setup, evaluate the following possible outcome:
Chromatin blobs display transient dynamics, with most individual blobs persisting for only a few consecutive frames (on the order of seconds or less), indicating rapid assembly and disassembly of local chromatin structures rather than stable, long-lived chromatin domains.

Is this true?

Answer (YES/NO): YES